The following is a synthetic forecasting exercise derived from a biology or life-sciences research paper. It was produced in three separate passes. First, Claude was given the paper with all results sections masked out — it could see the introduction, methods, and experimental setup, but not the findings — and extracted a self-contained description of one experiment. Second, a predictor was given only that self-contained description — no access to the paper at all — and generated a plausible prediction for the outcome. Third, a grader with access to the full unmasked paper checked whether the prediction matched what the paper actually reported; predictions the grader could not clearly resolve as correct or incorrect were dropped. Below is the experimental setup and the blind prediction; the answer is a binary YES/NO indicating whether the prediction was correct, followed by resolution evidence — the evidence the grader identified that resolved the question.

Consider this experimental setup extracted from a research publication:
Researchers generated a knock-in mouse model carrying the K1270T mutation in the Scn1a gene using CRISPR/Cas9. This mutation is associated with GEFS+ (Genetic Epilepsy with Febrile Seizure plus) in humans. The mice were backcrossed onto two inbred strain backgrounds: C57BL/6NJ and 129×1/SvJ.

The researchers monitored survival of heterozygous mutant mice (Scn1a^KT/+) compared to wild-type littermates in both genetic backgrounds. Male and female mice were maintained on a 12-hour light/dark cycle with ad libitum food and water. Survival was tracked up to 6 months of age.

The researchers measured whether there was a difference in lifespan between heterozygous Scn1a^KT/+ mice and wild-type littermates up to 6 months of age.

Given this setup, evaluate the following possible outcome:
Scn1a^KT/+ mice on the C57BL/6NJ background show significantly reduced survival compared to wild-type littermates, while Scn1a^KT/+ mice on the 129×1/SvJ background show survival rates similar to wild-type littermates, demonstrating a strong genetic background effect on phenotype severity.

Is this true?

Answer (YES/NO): NO